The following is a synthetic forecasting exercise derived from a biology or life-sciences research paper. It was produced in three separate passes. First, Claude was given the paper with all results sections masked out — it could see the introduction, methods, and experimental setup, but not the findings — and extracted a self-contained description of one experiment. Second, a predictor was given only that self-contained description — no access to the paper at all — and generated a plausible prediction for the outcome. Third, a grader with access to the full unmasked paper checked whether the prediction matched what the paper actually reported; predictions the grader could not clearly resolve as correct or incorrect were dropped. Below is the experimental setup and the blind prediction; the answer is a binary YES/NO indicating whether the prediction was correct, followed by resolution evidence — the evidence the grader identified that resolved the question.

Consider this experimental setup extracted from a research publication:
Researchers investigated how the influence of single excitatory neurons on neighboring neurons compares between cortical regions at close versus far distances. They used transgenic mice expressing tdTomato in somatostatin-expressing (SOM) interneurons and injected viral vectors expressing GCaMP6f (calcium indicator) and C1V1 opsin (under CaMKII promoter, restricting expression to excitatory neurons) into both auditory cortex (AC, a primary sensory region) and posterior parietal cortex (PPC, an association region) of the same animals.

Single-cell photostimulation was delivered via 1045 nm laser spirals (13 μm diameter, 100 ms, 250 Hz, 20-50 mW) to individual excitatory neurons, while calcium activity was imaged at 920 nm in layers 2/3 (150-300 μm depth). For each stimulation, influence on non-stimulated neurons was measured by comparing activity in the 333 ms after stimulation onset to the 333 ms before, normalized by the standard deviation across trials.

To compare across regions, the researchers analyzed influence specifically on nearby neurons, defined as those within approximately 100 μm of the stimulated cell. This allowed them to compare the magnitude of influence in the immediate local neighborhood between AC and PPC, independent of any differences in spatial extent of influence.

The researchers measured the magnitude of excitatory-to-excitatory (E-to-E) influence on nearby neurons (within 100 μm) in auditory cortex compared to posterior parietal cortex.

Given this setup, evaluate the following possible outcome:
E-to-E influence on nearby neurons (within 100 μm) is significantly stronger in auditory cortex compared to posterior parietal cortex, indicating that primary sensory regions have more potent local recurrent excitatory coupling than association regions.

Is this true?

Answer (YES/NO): NO